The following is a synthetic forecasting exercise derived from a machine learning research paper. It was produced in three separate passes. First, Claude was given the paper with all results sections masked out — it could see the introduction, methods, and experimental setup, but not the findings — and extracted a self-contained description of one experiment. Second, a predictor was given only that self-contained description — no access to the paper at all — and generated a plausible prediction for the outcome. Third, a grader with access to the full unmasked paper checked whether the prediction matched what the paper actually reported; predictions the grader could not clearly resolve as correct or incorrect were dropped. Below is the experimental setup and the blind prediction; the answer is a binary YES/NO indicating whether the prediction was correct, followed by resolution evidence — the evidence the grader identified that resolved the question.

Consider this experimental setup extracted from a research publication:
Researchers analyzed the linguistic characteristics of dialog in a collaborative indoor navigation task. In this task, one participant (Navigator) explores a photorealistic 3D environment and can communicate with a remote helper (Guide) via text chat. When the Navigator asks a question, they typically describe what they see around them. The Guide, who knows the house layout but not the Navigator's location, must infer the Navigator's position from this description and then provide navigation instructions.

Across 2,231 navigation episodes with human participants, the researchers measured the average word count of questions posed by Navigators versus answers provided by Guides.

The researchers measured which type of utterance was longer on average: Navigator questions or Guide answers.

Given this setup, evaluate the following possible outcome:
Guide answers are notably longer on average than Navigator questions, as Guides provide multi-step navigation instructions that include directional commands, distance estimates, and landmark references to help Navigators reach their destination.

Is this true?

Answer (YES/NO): YES